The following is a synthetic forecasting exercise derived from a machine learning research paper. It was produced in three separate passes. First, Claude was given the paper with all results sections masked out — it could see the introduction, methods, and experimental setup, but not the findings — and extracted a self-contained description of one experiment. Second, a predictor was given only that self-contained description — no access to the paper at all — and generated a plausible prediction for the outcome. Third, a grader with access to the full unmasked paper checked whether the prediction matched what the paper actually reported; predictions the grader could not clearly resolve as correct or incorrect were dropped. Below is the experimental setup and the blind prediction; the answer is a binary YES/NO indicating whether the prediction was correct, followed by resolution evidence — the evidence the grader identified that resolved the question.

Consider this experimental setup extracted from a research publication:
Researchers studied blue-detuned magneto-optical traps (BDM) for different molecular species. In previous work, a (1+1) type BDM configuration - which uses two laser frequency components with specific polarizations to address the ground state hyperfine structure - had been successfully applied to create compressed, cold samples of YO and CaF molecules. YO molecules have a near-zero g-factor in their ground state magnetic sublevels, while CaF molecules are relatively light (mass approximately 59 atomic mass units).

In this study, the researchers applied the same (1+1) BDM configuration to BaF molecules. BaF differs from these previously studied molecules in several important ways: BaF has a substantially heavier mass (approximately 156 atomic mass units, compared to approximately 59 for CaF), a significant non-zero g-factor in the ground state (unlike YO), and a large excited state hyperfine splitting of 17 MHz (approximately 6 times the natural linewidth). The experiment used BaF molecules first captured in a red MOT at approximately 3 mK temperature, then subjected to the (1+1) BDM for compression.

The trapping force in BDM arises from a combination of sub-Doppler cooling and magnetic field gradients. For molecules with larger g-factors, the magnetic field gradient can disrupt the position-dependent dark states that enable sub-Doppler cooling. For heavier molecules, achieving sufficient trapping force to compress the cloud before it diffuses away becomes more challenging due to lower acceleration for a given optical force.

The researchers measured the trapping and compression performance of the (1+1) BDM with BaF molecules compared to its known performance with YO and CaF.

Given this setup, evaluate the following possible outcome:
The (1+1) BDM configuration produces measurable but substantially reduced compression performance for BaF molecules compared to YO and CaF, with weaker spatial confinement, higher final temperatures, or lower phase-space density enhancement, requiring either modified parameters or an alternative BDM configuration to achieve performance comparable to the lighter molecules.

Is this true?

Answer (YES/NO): YES